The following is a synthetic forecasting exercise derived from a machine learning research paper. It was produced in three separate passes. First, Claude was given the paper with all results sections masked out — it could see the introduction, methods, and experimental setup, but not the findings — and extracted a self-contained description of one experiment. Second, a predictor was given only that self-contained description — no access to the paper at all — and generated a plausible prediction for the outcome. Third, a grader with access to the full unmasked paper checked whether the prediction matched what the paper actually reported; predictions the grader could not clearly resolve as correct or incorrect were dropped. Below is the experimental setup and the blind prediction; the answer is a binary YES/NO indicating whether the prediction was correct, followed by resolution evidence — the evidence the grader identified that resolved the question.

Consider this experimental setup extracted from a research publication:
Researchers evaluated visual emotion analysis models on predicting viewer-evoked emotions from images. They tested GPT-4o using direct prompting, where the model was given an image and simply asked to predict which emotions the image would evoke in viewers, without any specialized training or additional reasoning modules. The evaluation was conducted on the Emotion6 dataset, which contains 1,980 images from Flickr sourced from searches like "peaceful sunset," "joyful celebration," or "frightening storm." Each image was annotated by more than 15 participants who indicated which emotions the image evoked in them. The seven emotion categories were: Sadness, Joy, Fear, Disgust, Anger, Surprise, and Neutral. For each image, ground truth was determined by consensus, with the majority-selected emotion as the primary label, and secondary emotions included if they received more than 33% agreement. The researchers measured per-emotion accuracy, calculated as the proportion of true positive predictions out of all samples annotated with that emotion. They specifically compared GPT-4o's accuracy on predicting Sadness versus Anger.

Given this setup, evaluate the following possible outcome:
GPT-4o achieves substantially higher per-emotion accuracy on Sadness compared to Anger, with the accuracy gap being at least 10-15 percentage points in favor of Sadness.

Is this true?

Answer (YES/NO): YES